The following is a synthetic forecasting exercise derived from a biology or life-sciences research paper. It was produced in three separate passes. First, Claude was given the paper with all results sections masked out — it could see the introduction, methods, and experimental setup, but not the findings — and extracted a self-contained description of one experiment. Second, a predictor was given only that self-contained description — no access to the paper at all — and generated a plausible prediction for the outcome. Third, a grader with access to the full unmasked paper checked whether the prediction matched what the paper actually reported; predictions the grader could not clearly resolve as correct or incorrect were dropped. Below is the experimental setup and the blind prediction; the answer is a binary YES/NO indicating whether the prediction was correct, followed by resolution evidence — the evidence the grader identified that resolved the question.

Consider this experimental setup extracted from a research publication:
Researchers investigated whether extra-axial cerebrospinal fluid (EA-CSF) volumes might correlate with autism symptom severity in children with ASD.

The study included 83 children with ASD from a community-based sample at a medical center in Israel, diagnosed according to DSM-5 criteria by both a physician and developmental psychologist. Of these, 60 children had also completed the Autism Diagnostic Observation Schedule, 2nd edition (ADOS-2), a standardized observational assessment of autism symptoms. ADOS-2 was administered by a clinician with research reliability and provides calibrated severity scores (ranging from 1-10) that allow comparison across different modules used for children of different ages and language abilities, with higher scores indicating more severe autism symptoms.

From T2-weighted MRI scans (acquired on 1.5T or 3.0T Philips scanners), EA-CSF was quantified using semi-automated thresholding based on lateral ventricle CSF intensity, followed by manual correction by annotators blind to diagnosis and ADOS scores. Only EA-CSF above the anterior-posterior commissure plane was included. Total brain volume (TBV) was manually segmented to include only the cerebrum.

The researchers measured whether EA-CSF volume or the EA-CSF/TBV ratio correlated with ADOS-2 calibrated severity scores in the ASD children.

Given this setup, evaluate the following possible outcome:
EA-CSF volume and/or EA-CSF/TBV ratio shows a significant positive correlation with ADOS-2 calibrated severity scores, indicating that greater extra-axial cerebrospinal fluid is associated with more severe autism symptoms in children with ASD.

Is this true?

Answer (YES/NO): NO